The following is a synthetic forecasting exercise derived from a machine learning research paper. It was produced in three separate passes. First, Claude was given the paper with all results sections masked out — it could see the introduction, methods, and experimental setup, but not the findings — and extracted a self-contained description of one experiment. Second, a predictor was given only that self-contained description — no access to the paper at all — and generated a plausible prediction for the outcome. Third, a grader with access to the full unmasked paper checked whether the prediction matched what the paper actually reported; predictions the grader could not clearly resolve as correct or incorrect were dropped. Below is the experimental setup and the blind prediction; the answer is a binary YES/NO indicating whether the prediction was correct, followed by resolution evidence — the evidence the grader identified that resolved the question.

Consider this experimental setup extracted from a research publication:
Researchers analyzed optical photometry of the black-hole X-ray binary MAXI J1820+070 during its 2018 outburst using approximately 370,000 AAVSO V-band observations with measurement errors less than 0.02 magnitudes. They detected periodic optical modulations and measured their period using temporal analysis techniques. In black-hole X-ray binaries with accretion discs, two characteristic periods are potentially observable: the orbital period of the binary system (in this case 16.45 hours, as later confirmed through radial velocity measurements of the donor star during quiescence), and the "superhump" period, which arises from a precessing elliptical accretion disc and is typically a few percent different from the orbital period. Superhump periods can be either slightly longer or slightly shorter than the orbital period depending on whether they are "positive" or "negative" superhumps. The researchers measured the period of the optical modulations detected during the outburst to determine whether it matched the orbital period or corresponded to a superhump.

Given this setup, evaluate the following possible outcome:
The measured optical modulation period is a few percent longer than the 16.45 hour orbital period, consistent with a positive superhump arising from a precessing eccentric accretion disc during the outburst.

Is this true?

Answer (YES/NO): YES